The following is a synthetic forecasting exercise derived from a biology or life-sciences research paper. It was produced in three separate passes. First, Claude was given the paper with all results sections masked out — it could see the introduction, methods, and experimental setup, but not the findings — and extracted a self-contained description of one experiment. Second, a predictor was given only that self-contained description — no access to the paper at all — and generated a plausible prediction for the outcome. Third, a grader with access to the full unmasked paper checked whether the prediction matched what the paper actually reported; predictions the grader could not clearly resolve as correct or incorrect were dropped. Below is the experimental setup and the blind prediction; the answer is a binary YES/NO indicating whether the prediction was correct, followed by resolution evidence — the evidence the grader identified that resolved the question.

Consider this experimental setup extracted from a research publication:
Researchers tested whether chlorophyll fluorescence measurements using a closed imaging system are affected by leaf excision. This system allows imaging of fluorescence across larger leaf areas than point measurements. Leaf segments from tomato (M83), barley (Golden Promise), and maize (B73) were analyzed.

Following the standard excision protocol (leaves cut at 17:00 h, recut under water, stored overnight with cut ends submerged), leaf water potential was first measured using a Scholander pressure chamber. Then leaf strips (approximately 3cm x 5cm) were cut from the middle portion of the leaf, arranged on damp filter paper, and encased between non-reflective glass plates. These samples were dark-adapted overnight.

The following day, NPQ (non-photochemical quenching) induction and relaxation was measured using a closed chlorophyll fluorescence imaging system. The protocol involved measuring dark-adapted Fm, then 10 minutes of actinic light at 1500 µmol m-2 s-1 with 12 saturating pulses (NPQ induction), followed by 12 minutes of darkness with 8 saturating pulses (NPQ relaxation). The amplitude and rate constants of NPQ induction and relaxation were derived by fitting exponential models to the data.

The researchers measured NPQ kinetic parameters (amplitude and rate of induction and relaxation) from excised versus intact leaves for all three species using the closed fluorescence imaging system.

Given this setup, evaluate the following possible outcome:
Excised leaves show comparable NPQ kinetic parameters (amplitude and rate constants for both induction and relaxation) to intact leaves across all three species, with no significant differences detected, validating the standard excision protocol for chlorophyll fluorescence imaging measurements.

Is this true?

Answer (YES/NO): YES